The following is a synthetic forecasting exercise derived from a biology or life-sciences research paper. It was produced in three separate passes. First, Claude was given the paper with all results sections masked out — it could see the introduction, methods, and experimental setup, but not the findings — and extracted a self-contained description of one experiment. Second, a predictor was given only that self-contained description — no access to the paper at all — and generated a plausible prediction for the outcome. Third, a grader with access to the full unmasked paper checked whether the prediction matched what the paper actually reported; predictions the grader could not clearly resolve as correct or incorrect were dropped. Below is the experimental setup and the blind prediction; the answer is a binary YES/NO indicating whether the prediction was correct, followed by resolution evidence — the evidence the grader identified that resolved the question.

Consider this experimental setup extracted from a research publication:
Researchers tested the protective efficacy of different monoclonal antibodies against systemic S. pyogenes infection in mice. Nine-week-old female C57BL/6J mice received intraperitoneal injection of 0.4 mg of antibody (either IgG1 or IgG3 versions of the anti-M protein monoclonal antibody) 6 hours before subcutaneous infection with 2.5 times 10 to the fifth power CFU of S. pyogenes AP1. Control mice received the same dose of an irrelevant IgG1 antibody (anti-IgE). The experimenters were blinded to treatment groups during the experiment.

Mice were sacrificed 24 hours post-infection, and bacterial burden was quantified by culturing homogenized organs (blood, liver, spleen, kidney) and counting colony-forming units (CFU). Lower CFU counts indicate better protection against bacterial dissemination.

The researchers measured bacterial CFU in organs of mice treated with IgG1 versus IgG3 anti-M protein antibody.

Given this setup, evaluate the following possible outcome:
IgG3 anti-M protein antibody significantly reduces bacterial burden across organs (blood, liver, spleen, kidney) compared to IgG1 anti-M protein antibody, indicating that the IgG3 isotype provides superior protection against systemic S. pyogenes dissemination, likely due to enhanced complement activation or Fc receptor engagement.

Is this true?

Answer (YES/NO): NO